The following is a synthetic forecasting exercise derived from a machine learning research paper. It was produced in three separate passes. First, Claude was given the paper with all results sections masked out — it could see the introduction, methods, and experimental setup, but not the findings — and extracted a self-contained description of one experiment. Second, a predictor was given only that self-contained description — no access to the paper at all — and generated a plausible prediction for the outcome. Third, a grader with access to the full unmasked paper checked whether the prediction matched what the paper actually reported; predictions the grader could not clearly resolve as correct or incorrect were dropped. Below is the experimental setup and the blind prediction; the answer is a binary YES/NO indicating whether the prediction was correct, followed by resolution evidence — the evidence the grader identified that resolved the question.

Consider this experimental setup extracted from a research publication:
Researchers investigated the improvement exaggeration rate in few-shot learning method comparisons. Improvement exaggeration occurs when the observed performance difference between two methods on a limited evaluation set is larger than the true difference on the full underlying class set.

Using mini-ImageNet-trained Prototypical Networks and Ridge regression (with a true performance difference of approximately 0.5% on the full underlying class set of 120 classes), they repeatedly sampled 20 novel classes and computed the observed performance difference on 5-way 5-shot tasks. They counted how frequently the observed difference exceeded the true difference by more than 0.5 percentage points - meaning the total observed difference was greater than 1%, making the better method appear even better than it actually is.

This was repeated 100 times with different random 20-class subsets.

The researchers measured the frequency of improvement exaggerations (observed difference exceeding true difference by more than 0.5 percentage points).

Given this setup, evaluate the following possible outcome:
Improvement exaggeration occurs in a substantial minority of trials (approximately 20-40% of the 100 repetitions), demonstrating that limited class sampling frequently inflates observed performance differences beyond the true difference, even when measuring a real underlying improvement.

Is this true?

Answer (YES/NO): YES